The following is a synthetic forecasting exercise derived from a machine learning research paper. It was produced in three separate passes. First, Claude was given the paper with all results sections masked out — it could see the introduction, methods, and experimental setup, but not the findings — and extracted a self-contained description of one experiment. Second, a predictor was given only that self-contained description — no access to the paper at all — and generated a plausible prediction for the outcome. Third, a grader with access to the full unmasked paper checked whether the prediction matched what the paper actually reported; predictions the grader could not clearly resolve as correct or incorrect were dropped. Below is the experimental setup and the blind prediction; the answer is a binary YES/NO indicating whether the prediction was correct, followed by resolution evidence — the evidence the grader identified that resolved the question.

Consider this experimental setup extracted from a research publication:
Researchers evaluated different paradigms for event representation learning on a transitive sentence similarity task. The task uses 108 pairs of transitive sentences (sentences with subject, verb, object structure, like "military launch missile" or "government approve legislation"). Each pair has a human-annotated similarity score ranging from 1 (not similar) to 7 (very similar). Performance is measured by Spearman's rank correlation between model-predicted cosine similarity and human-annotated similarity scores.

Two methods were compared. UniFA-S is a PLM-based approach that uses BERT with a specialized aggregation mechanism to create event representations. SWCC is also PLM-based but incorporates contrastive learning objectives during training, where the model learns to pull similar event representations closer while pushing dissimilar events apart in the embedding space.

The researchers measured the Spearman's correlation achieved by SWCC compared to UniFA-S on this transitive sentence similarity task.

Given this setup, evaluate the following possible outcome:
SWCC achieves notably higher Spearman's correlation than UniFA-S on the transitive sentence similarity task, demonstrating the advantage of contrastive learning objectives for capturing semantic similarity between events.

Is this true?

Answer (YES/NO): YES